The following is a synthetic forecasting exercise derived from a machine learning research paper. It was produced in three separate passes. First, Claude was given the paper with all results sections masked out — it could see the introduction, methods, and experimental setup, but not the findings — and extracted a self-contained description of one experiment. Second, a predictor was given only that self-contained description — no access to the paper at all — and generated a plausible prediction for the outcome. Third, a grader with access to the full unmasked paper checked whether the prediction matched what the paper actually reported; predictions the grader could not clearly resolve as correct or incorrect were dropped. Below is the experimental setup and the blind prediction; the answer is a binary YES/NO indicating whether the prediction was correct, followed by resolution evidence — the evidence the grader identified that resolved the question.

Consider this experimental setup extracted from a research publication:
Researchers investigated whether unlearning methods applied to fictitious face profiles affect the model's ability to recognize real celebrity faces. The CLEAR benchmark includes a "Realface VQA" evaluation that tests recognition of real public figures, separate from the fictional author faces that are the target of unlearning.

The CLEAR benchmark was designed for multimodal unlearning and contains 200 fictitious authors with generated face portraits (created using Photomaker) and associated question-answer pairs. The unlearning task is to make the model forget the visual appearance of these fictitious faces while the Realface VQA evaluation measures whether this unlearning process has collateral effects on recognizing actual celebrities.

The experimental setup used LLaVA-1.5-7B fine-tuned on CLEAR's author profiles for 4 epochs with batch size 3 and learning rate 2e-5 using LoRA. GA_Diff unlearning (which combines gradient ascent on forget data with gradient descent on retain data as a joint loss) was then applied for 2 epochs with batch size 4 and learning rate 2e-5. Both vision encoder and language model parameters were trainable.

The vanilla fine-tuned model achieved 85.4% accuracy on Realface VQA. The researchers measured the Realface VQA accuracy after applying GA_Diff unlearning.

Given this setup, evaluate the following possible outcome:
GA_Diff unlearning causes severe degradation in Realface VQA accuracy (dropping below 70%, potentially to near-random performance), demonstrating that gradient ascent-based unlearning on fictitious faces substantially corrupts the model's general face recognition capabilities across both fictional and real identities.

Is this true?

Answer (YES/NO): NO